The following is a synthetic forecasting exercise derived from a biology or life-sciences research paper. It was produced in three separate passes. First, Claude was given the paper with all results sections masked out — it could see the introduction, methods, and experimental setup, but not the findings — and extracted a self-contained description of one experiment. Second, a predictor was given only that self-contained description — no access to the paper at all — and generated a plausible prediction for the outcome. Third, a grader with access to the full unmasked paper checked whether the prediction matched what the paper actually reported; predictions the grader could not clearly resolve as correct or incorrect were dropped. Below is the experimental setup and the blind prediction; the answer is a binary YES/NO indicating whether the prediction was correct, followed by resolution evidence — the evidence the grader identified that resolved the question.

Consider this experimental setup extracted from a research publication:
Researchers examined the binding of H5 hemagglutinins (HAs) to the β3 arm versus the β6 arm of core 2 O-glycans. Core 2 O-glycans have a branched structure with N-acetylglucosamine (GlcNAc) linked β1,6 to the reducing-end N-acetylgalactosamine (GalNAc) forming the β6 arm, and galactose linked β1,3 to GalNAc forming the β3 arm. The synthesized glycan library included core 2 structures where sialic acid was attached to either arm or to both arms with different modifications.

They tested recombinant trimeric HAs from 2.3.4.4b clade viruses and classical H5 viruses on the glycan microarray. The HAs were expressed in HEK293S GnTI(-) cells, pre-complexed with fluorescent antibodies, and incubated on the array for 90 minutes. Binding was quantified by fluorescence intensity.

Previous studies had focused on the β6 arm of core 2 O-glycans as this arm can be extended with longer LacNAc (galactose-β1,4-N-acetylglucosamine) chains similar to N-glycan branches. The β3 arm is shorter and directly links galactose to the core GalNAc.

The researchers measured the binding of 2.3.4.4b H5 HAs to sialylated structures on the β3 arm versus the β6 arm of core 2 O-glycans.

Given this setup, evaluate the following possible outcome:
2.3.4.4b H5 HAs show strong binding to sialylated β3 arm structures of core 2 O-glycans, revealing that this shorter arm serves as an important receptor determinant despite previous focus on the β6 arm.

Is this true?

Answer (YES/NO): YES